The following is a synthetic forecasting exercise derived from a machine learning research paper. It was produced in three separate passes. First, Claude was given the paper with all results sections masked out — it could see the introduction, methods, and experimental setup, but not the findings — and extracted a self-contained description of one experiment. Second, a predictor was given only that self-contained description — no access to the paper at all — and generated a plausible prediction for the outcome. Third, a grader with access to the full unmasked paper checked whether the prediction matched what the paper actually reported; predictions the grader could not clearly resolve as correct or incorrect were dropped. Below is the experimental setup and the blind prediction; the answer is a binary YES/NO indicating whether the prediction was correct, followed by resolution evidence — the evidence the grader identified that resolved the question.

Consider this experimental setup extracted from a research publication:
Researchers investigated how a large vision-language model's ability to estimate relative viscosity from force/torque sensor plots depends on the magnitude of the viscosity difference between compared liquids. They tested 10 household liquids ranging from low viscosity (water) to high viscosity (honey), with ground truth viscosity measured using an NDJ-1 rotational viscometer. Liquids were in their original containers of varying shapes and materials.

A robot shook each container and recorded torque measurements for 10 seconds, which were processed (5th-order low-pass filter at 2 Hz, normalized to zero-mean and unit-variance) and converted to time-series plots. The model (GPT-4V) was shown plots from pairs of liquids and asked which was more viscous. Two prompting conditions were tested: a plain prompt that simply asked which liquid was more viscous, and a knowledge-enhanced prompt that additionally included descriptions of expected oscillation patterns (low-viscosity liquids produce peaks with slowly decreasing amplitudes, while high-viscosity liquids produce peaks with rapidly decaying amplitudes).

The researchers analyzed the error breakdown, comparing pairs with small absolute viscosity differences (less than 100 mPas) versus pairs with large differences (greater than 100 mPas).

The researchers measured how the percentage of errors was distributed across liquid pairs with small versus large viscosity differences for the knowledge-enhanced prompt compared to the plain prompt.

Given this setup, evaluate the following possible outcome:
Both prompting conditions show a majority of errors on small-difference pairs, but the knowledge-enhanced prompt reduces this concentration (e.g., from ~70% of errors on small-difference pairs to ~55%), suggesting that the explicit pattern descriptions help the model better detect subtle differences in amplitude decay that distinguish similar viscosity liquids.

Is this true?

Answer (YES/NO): NO